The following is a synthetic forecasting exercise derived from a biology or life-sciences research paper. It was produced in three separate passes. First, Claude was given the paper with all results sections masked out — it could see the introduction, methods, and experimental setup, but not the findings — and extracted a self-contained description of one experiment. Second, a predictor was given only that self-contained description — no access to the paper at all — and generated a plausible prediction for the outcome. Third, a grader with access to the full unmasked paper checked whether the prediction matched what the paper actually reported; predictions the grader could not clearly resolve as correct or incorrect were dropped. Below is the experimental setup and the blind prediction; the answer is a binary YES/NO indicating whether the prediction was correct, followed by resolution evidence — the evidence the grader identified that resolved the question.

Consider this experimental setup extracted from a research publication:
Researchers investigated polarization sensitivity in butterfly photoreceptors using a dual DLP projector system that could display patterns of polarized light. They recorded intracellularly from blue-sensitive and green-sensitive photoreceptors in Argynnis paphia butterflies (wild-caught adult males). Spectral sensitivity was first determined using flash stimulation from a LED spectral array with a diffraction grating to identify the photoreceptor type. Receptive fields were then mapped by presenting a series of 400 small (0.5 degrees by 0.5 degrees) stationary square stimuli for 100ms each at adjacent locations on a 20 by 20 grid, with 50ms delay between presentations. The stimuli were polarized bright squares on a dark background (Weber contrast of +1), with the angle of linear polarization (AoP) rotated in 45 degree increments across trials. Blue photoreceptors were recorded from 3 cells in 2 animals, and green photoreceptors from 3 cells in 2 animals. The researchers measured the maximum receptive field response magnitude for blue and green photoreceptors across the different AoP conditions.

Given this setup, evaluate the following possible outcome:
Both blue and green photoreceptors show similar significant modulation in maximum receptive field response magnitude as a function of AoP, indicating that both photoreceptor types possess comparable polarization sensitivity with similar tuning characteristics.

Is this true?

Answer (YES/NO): NO